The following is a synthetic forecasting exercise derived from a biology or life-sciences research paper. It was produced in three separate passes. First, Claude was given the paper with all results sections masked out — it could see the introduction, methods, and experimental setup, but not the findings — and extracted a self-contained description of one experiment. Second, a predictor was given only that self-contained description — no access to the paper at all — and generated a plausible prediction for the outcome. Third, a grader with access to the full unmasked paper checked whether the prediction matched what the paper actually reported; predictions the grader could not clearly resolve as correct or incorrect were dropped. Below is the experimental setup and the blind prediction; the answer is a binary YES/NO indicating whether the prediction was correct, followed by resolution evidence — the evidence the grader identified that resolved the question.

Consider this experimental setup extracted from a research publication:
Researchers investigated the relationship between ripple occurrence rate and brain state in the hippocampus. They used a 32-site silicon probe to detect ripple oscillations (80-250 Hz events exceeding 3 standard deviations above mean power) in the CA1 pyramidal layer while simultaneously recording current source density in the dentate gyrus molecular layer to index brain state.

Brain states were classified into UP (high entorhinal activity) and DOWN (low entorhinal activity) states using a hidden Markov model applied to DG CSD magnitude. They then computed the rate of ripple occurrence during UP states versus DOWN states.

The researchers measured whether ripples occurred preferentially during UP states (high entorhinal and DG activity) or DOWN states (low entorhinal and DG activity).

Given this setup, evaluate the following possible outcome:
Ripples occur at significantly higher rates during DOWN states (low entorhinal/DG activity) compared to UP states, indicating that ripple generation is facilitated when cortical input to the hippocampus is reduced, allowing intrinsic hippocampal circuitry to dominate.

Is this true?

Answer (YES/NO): NO